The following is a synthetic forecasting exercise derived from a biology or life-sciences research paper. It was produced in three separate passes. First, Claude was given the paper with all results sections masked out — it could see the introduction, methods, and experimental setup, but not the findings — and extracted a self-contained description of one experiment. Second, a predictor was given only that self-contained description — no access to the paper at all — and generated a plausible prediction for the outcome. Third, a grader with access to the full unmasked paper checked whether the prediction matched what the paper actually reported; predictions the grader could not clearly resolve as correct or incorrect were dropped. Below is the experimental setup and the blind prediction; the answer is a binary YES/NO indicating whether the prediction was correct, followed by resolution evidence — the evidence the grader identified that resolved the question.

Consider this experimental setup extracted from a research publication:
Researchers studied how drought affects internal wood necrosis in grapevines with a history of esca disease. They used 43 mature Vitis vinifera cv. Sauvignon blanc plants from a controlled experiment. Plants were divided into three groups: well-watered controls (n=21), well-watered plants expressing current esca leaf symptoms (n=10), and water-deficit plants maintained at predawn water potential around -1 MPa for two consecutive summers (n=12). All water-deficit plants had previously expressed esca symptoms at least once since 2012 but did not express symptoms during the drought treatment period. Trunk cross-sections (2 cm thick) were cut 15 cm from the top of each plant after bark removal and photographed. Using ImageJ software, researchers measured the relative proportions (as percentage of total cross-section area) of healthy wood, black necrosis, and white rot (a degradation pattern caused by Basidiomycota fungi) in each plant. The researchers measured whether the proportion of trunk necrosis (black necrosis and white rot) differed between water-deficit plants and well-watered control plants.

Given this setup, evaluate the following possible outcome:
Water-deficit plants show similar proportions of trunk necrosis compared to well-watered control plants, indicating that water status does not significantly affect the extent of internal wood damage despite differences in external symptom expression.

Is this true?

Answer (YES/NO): YES